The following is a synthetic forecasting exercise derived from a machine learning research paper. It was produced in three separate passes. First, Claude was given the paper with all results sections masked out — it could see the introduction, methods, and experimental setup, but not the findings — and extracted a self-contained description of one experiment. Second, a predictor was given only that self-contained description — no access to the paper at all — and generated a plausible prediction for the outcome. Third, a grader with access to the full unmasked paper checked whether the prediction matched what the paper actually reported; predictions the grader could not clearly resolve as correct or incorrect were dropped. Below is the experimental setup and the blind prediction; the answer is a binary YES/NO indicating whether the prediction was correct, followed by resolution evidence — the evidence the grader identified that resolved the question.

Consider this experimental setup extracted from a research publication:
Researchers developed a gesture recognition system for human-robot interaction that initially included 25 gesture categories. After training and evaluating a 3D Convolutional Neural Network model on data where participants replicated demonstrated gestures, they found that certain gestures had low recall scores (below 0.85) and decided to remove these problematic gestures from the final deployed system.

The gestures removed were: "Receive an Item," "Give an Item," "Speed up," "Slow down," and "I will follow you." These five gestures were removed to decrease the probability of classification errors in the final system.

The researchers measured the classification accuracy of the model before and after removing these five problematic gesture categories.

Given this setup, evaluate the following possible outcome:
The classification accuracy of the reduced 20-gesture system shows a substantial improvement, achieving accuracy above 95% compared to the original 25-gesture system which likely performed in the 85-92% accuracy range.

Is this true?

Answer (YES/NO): NO